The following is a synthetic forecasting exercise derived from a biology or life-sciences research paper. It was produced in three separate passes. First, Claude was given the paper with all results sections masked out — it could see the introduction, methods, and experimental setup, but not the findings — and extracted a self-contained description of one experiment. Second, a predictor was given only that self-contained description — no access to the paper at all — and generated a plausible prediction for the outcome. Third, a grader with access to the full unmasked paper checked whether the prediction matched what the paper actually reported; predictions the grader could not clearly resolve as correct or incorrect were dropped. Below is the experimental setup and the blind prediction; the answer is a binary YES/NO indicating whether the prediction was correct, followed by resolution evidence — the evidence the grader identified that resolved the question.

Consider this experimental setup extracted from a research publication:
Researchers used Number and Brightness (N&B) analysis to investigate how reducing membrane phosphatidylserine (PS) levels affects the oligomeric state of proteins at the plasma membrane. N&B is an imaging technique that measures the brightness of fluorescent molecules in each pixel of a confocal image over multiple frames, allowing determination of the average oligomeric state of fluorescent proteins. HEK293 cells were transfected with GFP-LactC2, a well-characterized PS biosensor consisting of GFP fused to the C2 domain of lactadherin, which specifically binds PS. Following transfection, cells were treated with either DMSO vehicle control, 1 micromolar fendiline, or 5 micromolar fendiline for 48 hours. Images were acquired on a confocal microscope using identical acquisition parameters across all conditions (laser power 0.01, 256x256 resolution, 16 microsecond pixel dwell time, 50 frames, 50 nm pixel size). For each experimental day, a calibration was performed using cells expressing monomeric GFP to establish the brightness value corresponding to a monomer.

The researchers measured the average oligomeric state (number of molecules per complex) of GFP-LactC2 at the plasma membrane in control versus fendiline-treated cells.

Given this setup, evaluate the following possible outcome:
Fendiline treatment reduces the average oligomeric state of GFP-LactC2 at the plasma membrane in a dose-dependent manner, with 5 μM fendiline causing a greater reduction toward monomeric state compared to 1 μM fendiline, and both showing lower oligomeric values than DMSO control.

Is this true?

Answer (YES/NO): NO